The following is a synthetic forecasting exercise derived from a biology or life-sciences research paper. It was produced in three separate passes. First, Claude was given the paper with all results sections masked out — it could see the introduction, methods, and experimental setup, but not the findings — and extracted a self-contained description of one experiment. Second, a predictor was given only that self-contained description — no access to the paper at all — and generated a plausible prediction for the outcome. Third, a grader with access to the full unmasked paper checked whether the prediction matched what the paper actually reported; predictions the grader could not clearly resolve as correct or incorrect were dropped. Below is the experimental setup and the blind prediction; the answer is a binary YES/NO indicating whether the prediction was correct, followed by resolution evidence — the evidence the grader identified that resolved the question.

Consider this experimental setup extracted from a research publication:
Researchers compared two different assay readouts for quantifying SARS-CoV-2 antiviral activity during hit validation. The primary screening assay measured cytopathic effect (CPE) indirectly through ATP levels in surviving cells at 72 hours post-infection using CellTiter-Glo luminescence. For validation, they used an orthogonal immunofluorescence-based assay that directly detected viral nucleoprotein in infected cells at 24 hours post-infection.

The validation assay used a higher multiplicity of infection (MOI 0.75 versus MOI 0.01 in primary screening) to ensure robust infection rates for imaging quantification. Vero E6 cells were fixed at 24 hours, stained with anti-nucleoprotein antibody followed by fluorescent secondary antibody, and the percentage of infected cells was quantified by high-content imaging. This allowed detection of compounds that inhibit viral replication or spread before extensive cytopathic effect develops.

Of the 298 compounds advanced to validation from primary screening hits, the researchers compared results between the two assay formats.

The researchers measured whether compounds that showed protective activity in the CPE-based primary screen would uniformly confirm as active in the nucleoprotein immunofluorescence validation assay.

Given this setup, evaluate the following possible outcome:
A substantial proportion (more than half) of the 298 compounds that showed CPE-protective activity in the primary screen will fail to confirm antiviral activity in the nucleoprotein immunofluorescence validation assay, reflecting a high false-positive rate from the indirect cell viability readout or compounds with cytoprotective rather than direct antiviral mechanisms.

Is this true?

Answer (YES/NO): YES